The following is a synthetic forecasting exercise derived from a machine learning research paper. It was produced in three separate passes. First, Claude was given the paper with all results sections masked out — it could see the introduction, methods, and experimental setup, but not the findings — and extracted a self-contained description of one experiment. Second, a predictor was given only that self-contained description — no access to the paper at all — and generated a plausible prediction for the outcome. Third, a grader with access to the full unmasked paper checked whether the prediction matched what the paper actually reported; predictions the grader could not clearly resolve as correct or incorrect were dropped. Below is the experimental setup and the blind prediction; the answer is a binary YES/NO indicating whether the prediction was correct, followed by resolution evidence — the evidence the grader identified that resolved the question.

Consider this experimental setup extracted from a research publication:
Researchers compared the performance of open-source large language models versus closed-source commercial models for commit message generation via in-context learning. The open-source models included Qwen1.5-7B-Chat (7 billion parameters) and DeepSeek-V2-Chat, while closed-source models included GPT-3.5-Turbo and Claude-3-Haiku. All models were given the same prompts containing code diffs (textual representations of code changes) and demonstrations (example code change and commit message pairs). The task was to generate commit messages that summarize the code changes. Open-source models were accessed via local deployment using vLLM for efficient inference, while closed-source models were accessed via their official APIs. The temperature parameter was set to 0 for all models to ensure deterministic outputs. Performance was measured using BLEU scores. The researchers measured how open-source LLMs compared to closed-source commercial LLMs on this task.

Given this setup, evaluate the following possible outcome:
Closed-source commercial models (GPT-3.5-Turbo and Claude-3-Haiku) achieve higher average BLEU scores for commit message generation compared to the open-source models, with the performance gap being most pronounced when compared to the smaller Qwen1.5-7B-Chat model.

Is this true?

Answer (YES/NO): NO